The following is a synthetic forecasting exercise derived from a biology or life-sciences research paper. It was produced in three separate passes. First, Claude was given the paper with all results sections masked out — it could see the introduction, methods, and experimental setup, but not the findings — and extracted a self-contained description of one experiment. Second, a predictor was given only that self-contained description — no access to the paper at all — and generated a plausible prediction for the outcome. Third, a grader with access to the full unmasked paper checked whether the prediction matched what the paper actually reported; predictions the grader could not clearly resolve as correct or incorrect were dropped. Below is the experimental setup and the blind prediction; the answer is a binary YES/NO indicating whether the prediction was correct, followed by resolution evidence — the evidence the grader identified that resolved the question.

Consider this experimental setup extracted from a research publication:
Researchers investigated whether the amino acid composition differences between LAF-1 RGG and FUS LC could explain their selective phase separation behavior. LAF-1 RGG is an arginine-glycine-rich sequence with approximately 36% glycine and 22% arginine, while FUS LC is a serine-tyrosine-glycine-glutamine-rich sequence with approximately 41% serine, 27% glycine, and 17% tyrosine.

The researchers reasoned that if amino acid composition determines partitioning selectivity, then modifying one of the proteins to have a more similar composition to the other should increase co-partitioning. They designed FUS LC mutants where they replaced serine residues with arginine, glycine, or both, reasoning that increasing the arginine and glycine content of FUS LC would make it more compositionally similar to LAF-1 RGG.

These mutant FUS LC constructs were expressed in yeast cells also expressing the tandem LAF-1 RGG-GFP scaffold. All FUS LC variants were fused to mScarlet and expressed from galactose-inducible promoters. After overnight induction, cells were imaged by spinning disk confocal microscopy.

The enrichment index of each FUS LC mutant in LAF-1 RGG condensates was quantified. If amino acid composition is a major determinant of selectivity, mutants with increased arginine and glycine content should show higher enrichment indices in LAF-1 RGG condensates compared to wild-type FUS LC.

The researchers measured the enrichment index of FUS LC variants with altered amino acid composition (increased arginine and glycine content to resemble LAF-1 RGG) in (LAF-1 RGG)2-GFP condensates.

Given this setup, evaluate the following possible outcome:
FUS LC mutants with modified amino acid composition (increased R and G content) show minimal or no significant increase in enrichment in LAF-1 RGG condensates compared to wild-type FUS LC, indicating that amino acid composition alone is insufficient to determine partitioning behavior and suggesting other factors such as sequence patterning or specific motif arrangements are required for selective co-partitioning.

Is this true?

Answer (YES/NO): YES